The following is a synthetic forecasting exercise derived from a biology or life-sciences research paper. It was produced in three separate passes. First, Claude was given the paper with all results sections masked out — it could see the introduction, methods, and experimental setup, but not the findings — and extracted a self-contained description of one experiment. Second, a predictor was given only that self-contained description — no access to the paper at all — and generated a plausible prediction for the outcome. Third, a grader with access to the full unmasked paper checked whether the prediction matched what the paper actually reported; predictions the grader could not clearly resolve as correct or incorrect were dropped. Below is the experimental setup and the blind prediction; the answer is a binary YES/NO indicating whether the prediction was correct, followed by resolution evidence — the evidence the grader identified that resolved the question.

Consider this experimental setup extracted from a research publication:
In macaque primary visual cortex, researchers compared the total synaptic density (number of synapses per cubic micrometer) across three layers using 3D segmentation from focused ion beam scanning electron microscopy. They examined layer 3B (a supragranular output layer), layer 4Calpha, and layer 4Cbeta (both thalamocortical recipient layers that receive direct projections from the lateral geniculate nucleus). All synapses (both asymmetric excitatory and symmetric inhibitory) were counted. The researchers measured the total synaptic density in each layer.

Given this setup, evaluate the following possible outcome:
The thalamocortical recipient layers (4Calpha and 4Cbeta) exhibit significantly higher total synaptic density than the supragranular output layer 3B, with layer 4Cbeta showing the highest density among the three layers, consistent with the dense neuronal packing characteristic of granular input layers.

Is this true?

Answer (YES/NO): NO